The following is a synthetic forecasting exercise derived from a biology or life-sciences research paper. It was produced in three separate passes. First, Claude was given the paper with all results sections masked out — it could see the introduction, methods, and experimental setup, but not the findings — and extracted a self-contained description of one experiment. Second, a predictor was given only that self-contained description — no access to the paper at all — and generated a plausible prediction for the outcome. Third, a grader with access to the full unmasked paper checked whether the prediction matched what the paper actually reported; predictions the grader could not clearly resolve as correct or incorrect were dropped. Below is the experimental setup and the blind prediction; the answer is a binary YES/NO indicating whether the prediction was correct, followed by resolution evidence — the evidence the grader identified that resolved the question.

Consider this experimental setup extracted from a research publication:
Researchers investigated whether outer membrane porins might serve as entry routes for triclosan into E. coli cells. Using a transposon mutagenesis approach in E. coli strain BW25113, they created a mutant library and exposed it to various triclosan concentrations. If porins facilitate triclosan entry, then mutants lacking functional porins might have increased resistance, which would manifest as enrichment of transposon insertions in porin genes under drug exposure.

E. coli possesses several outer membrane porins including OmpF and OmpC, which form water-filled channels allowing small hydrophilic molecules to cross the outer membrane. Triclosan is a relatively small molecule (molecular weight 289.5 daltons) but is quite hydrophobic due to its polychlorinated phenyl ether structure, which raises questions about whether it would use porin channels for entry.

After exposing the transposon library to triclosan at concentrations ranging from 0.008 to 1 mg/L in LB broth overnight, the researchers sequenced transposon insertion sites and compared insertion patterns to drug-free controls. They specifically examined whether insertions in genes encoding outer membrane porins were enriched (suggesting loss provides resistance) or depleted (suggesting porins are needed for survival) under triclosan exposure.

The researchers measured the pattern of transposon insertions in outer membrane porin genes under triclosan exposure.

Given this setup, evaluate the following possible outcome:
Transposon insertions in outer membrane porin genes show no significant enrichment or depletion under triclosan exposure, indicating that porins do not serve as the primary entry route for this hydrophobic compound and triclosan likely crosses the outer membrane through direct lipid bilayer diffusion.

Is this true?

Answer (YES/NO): NO